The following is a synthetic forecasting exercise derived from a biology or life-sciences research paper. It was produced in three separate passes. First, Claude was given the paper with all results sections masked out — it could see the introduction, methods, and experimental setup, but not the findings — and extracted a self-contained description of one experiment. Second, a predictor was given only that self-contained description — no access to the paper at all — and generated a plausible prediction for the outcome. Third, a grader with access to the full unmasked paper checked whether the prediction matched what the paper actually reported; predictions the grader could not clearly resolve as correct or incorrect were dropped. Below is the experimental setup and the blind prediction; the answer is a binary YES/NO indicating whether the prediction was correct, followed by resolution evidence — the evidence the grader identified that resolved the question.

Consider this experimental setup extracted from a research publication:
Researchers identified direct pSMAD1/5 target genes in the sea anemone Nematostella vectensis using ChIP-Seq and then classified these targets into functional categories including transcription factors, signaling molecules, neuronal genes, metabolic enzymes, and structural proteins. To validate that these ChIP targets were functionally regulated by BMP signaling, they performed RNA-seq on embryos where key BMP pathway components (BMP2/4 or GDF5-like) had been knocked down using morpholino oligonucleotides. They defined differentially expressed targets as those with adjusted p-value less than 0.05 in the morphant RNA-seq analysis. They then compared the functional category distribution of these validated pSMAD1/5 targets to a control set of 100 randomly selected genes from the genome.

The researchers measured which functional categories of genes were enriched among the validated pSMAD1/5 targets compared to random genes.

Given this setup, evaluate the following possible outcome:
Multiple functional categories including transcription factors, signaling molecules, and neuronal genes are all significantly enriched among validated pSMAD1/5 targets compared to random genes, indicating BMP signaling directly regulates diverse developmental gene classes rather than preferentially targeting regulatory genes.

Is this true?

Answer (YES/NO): NO